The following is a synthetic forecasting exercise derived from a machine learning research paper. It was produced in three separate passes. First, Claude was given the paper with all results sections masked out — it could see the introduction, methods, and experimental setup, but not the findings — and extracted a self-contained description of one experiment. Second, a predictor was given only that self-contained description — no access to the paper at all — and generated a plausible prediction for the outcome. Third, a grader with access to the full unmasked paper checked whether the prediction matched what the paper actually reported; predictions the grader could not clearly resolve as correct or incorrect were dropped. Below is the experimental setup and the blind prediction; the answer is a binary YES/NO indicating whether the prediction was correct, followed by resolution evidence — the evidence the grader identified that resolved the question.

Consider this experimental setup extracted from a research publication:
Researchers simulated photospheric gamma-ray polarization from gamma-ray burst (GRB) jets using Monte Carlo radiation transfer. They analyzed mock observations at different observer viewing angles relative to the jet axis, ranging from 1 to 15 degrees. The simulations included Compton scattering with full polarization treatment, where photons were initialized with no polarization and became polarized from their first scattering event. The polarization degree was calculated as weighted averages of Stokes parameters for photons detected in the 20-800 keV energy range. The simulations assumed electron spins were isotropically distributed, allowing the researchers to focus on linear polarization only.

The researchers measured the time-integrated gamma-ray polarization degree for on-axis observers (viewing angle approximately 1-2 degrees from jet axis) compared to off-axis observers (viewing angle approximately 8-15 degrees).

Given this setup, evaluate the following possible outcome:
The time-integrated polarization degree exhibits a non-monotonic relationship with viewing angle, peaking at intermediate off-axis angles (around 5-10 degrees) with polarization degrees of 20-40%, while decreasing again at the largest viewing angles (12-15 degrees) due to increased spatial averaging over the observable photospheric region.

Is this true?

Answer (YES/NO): NO